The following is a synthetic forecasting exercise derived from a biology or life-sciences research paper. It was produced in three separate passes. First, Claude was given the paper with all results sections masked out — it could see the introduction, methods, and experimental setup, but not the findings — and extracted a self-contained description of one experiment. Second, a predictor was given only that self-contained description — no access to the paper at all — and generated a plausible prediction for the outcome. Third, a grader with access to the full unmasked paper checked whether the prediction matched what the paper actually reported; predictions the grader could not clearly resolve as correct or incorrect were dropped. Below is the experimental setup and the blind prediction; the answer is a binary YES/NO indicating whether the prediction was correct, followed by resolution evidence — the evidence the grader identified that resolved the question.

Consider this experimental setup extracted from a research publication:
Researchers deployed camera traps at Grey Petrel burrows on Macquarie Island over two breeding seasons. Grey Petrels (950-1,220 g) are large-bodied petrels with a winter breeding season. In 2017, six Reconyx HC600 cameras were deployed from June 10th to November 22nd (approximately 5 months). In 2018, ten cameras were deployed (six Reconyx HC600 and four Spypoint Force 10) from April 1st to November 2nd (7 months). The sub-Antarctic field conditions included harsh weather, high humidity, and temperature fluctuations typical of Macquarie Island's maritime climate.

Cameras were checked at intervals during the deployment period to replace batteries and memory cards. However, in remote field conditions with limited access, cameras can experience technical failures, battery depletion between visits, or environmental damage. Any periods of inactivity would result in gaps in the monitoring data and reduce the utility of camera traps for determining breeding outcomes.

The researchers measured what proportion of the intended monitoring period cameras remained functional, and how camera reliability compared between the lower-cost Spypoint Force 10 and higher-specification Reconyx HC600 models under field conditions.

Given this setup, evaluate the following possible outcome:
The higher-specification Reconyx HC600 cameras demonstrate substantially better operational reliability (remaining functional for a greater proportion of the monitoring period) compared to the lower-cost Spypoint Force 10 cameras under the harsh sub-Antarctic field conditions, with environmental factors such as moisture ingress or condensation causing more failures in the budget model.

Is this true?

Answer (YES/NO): NO